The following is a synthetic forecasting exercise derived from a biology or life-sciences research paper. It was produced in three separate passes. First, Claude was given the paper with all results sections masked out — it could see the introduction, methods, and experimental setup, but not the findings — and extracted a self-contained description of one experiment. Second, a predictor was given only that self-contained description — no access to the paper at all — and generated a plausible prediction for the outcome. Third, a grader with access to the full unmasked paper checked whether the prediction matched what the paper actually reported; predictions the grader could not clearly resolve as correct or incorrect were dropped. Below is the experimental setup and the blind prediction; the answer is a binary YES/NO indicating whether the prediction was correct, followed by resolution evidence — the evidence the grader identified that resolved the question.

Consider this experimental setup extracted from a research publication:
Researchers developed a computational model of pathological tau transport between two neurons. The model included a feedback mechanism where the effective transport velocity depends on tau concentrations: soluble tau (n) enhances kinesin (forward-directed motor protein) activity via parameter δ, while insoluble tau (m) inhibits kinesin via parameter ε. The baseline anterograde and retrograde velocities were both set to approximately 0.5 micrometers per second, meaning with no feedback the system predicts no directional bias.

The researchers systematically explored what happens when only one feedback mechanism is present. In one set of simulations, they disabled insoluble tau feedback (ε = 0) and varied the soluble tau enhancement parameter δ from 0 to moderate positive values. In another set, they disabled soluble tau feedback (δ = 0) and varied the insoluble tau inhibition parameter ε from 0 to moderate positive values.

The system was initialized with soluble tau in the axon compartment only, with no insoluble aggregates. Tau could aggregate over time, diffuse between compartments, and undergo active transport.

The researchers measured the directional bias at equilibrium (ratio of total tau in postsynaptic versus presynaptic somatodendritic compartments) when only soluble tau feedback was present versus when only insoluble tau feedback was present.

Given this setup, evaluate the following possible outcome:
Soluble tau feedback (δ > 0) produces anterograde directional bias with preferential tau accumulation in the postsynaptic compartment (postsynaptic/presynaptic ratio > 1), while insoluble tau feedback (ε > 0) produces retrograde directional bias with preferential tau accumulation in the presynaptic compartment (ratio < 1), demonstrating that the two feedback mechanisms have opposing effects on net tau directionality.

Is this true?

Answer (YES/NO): YES